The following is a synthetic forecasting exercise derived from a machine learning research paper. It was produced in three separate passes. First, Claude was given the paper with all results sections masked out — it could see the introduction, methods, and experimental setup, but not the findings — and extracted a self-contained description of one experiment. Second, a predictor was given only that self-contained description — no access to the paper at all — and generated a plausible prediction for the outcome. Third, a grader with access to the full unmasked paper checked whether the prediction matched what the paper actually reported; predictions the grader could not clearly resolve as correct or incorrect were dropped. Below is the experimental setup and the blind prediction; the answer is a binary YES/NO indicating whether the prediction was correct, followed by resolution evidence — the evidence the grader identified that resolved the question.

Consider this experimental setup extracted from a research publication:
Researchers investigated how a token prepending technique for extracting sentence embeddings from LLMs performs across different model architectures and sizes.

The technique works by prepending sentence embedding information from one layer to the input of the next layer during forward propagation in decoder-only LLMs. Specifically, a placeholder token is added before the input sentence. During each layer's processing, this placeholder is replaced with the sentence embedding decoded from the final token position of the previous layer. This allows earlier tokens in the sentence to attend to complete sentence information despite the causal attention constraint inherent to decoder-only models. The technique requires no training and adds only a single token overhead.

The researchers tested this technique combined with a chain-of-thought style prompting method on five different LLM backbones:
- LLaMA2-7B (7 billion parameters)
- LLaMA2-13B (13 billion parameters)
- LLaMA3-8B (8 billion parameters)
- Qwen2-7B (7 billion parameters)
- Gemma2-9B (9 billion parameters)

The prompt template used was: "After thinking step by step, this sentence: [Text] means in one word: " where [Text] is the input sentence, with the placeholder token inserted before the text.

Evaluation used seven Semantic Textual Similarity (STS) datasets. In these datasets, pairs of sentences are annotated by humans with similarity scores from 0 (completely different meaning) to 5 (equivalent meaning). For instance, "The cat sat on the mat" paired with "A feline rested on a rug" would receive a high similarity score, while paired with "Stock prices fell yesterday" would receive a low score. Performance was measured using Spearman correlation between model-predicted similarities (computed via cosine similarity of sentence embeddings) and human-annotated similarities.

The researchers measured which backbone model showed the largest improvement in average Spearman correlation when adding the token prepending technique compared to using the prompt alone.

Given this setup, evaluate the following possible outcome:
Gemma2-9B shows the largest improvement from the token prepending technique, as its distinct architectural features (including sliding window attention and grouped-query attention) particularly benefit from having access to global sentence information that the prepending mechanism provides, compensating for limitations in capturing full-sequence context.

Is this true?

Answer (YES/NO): NO